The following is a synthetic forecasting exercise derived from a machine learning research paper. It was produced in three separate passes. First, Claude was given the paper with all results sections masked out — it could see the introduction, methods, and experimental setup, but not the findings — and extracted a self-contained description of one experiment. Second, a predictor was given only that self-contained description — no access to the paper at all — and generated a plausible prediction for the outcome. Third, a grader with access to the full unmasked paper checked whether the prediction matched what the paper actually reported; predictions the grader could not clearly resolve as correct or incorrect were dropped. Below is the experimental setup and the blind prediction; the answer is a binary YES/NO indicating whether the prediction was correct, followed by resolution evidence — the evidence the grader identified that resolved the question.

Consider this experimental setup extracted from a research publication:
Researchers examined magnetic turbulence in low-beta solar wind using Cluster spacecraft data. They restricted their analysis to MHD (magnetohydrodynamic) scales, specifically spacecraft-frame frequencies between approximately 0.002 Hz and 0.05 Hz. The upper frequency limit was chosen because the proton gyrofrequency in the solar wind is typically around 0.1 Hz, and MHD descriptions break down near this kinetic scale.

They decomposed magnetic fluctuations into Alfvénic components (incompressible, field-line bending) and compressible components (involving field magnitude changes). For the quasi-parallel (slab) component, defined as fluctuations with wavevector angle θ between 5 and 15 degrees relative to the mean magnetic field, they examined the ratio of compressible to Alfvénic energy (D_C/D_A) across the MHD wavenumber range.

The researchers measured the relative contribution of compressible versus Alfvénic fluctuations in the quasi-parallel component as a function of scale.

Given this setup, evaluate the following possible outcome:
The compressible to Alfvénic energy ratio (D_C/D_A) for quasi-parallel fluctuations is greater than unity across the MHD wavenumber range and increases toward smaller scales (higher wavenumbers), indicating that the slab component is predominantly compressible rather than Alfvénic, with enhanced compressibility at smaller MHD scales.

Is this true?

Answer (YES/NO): NO